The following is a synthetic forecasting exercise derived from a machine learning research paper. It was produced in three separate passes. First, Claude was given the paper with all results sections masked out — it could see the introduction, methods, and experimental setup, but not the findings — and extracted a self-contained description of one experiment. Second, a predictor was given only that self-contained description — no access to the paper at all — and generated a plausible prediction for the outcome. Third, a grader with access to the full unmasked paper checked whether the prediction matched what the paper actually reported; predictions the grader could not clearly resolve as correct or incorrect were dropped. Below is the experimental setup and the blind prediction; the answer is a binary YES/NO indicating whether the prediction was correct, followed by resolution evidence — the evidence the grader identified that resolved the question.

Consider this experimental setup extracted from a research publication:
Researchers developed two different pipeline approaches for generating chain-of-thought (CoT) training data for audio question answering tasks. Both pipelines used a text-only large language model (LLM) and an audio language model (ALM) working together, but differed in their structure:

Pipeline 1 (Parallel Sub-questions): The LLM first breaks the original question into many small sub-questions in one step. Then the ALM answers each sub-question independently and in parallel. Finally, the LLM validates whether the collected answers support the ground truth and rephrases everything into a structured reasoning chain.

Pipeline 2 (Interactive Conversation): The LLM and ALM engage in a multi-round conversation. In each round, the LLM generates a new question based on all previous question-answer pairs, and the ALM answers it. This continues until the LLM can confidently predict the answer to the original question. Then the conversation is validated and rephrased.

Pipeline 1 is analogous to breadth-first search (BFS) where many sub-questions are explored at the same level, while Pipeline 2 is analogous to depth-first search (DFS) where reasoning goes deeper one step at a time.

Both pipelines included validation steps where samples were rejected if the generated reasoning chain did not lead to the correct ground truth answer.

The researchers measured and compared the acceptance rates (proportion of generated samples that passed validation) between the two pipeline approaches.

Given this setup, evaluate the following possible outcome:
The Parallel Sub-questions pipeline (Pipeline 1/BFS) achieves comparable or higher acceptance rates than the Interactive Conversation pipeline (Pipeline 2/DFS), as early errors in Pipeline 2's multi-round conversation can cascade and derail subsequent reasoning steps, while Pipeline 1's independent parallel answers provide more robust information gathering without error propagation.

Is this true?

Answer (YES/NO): YES